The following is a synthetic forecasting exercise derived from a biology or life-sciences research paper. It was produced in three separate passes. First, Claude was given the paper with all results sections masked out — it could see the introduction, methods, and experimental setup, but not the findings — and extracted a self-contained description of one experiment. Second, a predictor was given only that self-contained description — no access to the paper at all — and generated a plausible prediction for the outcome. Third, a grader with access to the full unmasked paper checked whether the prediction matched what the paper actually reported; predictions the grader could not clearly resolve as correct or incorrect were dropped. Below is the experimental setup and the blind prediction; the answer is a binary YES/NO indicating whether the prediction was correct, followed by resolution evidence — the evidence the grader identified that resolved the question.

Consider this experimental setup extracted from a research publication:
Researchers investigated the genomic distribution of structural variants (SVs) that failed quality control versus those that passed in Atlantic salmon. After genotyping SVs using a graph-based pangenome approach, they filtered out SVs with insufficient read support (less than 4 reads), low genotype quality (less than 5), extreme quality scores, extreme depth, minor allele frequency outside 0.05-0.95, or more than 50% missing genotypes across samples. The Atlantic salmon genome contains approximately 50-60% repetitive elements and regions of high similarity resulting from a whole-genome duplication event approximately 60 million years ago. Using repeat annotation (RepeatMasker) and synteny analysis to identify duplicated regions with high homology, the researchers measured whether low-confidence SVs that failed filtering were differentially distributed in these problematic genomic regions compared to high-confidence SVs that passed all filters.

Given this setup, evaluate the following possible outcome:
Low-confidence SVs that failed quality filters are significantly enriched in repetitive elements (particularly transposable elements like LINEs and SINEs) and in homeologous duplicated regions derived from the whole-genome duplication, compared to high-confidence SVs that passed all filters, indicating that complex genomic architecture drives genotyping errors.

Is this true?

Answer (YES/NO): YES